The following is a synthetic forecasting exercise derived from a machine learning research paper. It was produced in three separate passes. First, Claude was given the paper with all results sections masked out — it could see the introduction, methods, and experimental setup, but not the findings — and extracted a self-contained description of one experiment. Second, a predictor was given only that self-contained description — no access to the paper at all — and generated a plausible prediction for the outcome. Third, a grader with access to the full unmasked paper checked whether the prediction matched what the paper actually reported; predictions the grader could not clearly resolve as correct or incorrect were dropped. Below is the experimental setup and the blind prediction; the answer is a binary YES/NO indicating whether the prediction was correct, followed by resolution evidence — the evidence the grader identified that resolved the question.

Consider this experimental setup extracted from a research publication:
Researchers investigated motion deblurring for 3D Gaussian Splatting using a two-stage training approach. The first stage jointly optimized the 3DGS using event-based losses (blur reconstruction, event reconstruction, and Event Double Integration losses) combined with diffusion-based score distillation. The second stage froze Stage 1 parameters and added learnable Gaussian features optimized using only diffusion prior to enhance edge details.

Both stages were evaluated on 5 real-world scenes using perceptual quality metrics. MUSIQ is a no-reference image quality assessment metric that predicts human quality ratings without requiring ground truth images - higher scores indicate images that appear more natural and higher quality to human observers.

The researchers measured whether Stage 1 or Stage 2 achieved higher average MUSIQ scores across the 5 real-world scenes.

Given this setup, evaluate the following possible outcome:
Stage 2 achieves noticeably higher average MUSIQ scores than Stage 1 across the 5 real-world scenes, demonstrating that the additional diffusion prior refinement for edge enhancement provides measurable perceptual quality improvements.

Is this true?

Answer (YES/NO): YES